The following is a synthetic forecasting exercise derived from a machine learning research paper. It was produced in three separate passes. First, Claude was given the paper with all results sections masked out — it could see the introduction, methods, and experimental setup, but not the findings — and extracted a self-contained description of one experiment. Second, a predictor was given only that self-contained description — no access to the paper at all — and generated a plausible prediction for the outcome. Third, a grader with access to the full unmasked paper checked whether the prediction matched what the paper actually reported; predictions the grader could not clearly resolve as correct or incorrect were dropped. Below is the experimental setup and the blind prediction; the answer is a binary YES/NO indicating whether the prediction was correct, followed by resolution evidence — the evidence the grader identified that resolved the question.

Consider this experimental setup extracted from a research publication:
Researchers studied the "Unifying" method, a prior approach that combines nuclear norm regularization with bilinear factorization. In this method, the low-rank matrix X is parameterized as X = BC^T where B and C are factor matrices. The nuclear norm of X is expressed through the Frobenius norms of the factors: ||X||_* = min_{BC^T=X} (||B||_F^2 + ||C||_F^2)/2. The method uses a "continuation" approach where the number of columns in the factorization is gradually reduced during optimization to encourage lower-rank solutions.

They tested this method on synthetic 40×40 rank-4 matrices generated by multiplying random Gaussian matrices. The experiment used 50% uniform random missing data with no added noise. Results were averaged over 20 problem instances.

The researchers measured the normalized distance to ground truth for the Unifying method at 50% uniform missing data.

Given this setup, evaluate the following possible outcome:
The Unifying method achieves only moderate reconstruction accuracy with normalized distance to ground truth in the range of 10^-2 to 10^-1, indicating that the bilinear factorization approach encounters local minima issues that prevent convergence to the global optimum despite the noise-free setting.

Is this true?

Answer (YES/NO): NO